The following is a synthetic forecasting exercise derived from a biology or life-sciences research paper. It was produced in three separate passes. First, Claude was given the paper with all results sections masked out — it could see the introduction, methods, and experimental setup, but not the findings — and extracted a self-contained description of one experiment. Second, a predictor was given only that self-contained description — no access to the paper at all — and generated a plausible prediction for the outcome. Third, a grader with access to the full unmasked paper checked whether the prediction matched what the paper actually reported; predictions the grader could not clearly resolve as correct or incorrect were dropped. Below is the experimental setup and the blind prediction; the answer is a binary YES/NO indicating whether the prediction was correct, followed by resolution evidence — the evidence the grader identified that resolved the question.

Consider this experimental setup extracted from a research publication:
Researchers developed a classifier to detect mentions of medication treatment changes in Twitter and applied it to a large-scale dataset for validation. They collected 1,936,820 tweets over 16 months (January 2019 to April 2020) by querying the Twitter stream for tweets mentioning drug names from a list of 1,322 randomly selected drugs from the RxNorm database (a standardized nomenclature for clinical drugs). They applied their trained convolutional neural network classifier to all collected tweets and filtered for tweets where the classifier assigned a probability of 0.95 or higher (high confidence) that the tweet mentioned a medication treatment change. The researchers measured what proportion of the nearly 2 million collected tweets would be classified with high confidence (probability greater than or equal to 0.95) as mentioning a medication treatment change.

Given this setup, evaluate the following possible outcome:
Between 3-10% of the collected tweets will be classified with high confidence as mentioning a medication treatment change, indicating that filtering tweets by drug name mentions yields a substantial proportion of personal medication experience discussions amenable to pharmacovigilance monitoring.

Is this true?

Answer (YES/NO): NO